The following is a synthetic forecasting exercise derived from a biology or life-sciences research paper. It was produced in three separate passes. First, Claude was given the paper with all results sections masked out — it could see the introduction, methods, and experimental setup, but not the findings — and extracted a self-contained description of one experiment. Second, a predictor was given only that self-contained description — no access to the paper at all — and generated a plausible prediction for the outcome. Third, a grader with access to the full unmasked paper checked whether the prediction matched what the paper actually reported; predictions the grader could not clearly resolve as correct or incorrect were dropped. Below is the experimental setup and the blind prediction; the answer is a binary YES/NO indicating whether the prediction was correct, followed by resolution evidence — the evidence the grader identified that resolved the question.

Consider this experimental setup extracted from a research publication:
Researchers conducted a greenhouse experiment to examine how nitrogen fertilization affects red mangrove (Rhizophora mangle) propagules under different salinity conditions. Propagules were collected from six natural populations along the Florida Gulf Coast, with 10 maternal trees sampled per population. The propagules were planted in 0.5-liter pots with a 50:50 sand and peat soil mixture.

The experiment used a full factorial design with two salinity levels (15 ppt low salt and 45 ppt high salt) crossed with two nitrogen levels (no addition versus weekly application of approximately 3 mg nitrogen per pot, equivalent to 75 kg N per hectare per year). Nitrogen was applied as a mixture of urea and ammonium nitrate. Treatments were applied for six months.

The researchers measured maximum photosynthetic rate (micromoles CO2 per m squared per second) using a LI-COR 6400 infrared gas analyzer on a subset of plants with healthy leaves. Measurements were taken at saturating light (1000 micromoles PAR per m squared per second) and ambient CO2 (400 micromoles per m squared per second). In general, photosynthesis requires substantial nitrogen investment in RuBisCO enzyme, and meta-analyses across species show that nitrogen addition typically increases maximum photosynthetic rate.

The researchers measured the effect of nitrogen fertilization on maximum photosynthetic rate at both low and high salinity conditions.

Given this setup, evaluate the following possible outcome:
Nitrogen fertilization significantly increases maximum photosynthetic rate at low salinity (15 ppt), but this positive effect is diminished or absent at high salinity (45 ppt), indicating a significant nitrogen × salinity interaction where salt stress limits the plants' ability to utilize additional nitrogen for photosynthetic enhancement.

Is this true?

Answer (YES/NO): NO